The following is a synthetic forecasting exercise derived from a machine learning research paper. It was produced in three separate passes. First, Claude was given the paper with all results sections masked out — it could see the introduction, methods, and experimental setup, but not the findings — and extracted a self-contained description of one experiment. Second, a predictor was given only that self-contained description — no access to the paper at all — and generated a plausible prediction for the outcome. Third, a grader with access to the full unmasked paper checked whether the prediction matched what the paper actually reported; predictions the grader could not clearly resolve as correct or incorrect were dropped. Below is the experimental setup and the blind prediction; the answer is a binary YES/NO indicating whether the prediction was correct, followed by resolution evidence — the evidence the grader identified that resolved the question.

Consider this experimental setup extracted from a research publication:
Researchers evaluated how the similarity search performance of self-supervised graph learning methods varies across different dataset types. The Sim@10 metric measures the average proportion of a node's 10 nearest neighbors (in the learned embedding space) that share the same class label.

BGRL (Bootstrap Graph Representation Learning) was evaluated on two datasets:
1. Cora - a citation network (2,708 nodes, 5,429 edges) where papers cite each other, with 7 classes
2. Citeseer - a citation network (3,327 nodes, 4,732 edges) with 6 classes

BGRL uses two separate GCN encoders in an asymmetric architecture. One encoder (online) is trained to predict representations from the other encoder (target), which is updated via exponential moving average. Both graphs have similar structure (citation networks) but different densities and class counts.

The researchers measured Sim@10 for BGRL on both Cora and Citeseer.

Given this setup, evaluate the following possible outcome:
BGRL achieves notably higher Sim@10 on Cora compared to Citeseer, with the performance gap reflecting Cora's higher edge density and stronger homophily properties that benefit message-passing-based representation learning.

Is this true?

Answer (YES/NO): NO